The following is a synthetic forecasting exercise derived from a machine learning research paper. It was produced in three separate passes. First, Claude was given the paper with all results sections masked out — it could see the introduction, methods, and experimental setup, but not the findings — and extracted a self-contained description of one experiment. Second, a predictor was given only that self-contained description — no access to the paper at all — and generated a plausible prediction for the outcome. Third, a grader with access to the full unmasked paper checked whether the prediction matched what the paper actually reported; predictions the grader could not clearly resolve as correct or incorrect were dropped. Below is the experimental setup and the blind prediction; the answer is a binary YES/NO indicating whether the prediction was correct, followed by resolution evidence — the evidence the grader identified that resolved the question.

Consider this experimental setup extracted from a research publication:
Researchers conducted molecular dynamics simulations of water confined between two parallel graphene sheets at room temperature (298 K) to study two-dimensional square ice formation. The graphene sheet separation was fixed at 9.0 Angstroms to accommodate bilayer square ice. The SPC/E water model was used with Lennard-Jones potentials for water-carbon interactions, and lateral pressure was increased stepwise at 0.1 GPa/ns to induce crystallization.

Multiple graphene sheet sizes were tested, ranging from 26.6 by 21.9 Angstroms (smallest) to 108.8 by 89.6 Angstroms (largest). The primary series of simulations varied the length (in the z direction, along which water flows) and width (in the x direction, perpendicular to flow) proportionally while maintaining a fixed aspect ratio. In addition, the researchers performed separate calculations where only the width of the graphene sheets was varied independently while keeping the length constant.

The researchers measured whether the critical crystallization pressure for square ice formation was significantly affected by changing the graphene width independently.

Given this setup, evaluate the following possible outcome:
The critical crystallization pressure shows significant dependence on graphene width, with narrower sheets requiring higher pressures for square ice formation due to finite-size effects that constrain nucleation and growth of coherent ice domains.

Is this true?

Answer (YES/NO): NO